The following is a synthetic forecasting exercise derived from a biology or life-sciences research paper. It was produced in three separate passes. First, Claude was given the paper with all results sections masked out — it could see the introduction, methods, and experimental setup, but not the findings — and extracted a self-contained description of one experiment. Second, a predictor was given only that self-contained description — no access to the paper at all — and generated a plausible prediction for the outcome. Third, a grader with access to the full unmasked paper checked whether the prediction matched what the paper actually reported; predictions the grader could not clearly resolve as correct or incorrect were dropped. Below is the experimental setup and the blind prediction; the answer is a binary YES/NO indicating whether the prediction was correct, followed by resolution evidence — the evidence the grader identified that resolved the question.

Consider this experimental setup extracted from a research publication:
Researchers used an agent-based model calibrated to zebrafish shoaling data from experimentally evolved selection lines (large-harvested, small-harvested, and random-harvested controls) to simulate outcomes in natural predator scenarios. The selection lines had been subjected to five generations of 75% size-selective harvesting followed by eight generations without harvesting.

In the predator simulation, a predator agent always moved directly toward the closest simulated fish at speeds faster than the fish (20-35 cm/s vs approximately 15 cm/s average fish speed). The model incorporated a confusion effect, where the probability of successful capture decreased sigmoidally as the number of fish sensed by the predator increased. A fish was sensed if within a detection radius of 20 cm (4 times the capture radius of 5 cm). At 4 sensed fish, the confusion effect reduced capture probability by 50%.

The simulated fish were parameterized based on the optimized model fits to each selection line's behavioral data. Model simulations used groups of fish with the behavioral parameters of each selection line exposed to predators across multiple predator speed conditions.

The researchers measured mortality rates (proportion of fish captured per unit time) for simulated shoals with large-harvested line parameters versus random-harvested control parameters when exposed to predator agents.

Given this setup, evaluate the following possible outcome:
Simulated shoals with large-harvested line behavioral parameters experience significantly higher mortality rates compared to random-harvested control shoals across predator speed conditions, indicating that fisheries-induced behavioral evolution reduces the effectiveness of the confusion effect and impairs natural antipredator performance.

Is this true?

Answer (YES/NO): YES